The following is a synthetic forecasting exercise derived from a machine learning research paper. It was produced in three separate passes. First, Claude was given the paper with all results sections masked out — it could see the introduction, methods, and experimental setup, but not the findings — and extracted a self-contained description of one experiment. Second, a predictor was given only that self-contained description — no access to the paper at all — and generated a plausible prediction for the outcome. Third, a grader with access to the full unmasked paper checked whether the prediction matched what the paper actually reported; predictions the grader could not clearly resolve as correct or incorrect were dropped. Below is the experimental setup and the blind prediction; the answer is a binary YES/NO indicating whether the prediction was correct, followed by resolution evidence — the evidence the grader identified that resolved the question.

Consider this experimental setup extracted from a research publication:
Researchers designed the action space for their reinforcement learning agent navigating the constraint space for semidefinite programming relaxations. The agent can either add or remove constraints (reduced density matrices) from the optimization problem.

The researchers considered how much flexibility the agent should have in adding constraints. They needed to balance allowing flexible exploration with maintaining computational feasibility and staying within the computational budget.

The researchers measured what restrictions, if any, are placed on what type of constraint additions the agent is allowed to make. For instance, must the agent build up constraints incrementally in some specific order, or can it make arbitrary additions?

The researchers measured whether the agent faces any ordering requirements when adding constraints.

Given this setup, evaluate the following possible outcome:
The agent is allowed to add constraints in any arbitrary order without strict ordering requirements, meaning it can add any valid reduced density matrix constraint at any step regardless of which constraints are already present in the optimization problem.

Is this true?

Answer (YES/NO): YES